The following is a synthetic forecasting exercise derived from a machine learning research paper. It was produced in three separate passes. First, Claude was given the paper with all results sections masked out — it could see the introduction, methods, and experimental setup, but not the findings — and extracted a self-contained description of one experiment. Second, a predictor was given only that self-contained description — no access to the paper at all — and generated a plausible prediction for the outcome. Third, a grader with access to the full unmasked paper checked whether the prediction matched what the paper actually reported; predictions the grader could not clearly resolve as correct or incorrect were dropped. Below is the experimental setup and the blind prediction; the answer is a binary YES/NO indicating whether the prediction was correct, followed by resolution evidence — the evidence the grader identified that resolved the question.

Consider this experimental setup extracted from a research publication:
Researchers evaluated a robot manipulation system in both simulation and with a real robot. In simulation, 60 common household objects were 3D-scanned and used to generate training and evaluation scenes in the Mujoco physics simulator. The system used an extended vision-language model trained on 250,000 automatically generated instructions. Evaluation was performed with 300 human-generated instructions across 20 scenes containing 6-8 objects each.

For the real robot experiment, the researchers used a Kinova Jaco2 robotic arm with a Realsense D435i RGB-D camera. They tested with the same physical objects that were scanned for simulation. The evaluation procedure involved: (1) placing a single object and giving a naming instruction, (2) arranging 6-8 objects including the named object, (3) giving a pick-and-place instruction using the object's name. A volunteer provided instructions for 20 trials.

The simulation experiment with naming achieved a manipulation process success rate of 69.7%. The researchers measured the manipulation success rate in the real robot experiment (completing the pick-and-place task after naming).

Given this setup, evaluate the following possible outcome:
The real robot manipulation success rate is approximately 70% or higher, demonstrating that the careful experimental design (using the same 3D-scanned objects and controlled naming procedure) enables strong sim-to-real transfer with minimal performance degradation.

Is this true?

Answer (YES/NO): NO